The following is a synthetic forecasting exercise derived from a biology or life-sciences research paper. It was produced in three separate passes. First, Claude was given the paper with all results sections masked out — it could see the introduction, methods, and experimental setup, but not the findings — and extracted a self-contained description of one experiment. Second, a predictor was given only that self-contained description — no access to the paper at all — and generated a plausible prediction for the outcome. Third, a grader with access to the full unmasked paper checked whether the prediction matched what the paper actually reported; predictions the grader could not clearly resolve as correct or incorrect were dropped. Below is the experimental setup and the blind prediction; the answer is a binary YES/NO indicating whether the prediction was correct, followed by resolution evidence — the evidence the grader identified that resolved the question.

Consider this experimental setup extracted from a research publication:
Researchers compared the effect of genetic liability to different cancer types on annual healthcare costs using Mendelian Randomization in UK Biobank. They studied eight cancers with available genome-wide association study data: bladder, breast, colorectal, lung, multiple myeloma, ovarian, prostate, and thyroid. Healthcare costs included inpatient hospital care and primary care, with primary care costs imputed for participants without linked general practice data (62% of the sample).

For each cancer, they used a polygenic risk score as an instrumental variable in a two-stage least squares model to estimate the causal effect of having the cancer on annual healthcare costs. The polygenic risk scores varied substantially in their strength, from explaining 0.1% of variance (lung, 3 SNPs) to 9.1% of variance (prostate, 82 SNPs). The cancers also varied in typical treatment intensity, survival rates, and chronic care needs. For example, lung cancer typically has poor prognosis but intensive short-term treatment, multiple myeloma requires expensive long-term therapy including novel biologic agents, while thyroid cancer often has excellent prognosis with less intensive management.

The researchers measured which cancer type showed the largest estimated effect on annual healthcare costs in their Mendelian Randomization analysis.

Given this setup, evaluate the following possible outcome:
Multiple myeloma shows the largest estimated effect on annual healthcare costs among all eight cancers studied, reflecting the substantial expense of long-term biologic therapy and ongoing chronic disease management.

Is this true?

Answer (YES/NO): NO